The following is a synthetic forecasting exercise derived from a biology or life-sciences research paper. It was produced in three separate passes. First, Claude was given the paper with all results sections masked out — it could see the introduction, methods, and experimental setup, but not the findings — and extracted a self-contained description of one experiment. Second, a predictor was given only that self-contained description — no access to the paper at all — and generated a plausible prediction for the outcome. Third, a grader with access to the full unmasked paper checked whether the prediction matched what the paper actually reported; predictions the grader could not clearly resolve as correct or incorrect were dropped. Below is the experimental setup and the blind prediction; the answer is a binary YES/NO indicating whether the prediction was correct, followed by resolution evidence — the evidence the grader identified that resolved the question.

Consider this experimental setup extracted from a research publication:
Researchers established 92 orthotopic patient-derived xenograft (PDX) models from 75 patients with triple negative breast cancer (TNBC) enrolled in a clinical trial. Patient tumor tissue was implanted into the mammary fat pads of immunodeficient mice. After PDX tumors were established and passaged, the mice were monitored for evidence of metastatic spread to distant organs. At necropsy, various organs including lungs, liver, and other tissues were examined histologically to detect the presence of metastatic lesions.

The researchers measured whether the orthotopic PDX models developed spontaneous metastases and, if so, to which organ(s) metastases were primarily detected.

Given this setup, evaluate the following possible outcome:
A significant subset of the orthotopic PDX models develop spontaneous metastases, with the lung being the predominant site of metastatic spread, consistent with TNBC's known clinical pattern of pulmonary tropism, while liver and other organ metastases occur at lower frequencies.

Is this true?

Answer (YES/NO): NO